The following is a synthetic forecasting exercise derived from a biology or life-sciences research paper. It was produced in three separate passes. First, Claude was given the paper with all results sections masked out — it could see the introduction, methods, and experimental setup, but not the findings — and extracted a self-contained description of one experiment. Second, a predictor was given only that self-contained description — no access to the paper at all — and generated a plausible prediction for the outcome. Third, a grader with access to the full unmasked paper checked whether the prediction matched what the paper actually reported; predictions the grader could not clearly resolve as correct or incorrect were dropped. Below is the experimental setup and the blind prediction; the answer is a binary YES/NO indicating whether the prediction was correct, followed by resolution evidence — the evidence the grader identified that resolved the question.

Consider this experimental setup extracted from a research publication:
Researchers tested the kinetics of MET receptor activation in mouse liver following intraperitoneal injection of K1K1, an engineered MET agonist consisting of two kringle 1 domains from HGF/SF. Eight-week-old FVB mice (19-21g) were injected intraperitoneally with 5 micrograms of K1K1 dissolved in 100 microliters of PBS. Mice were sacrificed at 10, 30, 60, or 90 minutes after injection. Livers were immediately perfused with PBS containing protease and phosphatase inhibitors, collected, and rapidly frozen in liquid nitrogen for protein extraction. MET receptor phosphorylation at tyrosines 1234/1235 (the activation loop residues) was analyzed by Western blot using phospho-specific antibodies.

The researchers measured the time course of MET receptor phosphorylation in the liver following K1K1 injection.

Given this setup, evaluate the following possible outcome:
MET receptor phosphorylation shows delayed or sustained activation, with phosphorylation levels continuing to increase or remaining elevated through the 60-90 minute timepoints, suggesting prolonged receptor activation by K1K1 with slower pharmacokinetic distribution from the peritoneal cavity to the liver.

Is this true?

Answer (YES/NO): NO